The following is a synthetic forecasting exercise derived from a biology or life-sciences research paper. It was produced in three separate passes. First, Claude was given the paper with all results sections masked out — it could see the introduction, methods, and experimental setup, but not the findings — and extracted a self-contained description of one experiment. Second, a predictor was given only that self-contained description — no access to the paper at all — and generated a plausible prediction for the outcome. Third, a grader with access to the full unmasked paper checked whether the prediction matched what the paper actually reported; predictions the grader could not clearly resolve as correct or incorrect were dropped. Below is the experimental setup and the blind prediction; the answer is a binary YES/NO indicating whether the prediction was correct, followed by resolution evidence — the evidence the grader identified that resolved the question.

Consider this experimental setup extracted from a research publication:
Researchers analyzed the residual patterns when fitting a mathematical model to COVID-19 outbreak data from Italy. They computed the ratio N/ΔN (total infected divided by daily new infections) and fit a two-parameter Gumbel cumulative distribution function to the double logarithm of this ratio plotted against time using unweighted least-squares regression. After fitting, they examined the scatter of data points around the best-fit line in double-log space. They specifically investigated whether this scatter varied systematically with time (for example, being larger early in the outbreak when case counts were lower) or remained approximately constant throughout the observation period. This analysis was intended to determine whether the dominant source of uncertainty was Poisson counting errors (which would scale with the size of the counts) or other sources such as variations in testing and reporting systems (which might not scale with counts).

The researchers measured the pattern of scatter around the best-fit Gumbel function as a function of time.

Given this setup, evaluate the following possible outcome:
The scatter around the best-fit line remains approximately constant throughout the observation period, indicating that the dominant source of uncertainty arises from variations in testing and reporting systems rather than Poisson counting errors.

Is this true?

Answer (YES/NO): YES